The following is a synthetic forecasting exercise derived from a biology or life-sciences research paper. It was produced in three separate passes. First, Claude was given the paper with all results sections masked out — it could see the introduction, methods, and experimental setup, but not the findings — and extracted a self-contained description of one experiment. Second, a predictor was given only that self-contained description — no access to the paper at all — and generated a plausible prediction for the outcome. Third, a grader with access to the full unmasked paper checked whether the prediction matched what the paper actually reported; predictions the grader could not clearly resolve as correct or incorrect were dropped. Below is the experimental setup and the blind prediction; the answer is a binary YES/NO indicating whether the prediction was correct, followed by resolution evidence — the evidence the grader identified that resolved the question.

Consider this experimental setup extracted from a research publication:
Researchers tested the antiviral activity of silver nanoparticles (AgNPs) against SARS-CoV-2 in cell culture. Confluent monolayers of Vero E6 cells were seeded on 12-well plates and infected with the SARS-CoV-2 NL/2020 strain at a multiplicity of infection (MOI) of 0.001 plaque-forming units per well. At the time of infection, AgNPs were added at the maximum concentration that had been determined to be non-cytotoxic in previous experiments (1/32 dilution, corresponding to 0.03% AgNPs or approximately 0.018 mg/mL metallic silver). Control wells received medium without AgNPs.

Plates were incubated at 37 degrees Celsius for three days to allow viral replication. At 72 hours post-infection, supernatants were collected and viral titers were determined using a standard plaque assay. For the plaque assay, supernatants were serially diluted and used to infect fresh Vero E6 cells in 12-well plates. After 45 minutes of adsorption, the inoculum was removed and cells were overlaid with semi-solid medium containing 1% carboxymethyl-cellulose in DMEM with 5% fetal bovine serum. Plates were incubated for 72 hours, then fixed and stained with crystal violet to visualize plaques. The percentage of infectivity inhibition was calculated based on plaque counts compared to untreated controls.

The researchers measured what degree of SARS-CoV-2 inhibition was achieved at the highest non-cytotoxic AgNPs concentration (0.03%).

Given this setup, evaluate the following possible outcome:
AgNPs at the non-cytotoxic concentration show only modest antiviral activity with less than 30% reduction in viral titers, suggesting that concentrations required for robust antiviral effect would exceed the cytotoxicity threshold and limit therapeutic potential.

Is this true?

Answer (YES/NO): NO